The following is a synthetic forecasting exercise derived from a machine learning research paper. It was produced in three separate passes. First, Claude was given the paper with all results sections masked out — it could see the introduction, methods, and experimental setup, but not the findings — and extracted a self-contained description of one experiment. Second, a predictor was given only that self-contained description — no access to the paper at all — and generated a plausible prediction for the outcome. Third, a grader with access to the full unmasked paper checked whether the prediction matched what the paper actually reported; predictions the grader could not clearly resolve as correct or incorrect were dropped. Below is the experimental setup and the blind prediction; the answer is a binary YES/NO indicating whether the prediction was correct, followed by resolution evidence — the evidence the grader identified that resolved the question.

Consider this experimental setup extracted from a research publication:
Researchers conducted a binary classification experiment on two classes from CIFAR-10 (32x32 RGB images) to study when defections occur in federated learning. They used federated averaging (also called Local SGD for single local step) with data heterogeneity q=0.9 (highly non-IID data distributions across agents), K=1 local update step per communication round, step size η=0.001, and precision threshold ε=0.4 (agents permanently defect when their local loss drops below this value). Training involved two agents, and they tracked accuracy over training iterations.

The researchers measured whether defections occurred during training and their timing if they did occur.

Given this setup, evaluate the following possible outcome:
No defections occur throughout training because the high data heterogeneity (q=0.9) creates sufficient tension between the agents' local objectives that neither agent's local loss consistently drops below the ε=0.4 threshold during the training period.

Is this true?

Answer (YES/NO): NO